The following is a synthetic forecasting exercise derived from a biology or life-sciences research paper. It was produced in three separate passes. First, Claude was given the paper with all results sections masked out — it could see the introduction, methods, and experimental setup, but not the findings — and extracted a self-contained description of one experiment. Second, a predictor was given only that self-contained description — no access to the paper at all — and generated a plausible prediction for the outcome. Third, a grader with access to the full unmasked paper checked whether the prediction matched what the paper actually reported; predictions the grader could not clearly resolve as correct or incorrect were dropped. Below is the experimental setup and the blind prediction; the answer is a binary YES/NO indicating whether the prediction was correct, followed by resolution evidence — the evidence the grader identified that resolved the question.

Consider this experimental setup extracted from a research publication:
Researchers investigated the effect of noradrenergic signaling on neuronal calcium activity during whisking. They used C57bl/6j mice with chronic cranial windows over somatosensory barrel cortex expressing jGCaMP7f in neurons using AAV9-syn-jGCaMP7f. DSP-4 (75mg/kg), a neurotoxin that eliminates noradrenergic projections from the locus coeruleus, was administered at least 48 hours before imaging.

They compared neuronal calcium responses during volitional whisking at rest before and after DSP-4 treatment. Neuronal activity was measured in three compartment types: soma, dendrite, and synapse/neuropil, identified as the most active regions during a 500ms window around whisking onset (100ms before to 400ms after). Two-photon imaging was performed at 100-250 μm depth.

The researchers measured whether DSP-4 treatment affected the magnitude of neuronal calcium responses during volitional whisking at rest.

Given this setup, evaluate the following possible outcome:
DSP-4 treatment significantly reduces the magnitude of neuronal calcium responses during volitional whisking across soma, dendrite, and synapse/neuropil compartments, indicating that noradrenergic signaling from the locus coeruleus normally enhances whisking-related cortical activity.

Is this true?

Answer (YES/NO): NO